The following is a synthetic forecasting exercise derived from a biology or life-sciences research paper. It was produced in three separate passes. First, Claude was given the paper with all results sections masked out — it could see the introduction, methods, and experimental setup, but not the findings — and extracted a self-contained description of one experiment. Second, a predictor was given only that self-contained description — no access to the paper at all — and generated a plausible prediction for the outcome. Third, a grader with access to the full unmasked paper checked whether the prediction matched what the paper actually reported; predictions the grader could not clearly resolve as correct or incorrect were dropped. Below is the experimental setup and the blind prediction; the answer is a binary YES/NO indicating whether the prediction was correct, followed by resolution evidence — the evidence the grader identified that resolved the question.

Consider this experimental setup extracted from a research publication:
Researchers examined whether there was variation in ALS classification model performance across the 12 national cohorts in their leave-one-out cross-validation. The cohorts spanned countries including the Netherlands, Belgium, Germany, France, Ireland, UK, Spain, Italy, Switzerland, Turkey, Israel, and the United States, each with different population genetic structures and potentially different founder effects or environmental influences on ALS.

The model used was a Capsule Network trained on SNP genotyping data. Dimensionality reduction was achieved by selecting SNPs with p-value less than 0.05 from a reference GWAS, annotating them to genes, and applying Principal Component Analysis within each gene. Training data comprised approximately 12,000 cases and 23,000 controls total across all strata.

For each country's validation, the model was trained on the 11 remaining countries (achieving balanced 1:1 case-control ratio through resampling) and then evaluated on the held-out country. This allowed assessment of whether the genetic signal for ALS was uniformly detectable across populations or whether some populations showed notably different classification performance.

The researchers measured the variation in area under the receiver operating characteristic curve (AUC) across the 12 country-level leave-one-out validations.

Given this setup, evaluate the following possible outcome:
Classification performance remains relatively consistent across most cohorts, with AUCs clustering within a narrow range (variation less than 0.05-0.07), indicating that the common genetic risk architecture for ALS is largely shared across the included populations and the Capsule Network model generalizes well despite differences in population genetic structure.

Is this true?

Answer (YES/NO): NO